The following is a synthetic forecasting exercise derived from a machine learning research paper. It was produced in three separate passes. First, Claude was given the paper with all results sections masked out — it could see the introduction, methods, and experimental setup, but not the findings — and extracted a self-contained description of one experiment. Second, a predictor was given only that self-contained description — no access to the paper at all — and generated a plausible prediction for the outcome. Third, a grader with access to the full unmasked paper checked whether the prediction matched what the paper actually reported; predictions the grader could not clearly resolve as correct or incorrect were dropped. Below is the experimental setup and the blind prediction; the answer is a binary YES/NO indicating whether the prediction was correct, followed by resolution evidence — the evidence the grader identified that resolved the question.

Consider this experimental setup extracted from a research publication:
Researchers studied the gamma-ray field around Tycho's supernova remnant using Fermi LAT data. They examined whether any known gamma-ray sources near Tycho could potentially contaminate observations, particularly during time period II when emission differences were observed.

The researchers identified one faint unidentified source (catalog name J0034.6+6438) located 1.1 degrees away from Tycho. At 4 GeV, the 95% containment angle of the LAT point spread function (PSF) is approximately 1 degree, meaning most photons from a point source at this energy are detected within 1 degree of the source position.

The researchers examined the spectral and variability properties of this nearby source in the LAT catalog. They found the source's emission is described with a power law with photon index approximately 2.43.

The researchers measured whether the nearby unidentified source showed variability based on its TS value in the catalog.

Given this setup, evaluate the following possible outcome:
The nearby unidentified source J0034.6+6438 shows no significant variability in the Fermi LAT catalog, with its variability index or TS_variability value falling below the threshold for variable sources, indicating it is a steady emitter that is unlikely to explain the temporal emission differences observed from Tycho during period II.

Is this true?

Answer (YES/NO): YES